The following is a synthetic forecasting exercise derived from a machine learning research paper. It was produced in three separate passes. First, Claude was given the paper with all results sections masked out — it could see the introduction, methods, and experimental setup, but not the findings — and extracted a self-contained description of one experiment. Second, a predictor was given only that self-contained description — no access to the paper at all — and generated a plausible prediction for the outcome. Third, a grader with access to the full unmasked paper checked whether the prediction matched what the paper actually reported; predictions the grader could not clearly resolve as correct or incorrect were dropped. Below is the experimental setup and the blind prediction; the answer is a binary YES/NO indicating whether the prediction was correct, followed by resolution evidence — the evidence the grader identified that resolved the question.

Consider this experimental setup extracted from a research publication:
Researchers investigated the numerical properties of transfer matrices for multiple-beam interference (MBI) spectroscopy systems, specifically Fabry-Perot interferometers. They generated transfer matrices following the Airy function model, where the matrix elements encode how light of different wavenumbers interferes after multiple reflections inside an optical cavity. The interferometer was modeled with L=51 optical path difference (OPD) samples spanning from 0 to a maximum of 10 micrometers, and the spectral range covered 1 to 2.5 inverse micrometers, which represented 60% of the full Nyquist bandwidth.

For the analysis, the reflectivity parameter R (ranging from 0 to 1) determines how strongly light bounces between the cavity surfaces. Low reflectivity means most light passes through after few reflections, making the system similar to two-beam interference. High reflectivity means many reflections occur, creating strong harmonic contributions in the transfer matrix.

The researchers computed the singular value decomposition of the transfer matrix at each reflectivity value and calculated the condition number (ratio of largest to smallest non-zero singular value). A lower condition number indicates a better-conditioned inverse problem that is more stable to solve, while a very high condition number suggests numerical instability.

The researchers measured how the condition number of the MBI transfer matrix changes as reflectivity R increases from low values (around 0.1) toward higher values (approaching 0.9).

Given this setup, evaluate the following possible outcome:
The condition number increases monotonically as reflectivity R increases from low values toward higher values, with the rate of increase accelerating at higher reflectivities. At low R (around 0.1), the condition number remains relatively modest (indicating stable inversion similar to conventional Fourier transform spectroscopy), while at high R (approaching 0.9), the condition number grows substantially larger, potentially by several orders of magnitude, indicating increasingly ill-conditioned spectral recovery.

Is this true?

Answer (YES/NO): NO